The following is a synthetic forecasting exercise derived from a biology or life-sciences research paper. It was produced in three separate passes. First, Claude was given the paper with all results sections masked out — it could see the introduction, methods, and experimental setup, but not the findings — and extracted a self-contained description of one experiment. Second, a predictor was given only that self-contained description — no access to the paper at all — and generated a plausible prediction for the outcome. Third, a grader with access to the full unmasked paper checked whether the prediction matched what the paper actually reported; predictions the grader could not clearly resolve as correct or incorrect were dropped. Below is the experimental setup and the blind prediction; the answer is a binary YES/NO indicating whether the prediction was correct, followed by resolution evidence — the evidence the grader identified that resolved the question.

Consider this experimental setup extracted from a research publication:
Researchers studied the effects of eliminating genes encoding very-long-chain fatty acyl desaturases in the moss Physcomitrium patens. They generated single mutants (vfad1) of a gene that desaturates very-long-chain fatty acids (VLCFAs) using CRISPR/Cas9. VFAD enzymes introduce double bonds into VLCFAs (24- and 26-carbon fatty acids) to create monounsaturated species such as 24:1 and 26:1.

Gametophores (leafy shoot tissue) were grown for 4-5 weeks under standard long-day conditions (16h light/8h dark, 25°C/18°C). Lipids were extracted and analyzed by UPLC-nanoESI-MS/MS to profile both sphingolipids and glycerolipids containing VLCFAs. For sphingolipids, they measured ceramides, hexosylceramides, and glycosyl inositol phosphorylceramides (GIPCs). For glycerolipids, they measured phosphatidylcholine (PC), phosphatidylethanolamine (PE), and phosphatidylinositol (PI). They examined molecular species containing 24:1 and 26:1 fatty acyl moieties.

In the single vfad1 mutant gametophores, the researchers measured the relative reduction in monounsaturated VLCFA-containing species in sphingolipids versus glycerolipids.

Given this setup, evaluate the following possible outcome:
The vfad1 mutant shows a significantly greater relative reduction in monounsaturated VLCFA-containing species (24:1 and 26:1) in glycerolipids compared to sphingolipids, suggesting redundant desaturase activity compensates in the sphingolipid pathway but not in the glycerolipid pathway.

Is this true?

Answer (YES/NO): NO